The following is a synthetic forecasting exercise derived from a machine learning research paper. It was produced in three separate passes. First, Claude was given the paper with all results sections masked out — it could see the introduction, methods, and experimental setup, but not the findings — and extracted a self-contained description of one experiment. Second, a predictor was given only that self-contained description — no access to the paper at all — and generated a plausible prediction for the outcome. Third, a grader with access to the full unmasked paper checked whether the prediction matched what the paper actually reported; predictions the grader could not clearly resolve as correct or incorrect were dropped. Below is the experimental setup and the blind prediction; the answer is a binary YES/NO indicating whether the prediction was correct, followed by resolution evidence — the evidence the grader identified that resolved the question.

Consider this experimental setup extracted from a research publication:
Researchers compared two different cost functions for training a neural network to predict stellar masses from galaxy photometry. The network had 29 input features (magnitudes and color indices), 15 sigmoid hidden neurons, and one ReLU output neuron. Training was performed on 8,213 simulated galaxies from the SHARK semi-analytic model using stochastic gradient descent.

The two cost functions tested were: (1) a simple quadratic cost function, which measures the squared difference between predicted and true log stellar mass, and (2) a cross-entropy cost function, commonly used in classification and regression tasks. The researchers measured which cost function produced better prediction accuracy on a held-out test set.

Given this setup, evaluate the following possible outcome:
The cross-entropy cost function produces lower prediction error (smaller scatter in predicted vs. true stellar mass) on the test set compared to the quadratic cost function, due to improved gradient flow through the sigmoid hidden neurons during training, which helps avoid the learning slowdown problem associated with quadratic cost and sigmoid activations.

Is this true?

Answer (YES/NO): NO